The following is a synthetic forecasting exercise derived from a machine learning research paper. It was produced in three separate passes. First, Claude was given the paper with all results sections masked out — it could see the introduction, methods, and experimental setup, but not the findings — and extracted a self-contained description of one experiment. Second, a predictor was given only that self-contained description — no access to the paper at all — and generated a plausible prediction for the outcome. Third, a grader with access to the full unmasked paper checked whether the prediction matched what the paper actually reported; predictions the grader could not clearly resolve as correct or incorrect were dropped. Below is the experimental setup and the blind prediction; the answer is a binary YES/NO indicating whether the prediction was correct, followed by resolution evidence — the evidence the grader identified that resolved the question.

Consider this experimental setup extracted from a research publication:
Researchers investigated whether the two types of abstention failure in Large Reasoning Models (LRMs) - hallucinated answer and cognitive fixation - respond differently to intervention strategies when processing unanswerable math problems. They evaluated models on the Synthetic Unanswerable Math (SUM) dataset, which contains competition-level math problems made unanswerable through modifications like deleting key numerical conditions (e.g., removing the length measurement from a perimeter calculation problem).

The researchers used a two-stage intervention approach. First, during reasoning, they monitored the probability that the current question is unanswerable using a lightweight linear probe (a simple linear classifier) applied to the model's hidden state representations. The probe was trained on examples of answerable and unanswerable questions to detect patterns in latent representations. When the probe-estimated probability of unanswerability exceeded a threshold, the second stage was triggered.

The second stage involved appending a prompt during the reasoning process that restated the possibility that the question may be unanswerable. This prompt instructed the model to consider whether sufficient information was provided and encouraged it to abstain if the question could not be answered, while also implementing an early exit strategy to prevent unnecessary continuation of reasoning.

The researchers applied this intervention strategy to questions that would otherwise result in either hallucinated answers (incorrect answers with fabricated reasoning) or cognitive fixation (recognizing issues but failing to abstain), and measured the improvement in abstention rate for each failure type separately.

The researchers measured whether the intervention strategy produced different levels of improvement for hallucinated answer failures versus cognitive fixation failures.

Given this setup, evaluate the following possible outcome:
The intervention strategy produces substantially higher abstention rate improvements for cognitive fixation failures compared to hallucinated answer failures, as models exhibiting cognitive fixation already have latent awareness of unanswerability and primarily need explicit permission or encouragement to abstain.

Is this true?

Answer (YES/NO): YES